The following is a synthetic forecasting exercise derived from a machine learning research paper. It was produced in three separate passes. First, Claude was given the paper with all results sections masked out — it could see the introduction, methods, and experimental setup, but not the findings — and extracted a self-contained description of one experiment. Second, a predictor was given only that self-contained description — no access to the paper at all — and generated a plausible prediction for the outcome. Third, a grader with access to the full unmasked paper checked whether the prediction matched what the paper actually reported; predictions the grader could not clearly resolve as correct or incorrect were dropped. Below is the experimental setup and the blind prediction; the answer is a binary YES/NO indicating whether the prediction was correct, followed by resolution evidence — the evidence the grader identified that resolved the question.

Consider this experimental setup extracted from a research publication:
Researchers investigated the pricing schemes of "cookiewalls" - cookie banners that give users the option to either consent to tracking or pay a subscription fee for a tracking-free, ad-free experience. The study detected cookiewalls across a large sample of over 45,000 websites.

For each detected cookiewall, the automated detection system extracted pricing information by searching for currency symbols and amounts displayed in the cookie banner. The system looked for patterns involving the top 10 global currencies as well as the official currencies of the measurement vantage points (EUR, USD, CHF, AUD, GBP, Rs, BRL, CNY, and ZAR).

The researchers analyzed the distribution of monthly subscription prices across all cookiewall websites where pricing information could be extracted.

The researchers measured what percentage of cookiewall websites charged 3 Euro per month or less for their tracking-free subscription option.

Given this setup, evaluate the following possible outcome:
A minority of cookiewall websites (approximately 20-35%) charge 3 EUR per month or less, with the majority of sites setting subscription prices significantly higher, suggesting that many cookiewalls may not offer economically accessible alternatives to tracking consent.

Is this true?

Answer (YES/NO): NO